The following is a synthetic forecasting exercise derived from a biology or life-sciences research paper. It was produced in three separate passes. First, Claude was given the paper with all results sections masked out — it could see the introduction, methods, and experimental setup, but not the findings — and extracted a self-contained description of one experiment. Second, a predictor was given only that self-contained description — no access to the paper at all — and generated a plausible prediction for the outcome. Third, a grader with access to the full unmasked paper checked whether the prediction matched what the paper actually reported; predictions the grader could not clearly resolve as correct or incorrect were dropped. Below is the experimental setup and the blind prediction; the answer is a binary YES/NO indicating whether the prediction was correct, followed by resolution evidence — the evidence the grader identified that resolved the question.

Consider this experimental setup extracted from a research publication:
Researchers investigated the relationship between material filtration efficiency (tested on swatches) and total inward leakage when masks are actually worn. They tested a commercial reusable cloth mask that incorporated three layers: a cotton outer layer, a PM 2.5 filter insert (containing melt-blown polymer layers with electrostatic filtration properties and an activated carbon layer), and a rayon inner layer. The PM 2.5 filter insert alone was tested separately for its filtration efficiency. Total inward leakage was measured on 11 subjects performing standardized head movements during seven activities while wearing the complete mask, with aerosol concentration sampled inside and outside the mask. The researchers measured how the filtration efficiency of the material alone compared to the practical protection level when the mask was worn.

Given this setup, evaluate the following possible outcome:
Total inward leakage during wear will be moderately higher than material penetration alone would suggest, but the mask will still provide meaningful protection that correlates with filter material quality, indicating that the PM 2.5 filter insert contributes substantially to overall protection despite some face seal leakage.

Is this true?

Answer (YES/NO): NO